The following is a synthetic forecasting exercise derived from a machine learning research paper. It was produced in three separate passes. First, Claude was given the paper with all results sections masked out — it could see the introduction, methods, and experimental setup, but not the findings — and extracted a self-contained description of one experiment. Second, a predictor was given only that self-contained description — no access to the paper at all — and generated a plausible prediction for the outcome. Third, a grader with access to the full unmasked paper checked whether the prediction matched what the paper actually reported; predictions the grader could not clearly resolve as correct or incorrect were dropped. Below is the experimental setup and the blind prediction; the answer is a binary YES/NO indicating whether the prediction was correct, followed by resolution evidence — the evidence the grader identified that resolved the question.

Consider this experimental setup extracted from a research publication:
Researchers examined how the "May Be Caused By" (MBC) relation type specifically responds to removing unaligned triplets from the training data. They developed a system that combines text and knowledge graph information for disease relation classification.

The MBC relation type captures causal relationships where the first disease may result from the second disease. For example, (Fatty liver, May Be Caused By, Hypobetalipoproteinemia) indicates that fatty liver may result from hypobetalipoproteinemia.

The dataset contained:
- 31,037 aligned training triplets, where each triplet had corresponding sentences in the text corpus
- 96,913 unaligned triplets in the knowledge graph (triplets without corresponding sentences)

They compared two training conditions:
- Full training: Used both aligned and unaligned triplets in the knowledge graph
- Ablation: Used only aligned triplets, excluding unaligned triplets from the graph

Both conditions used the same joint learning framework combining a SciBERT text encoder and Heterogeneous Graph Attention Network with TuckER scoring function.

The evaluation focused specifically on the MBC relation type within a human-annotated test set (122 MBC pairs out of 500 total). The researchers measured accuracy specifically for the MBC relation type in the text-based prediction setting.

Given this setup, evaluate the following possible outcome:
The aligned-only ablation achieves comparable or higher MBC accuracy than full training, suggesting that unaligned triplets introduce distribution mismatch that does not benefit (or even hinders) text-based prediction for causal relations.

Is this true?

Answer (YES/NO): YES